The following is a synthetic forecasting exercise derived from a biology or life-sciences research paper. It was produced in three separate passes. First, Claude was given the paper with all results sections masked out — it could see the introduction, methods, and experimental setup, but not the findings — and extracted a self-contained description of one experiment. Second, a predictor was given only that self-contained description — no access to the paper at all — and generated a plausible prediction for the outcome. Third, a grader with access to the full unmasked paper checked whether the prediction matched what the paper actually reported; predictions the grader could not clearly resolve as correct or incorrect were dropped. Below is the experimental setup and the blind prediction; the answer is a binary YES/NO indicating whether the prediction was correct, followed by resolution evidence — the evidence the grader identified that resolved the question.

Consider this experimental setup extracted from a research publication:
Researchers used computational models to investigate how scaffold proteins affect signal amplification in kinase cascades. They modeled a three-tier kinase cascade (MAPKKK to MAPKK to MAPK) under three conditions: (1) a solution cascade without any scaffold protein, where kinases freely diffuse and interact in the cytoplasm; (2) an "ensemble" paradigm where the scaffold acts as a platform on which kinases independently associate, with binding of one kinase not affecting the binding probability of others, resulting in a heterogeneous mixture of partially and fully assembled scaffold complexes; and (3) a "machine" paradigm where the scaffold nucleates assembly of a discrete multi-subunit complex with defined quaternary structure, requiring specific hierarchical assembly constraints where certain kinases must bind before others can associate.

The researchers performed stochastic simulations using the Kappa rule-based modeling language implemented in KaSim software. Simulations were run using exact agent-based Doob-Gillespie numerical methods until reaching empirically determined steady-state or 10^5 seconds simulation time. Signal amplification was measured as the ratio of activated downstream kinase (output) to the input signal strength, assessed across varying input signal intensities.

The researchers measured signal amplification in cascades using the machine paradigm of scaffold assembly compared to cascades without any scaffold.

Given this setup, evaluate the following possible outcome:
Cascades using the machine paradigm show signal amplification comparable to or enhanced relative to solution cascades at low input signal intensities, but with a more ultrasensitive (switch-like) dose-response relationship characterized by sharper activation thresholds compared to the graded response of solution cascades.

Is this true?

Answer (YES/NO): NO